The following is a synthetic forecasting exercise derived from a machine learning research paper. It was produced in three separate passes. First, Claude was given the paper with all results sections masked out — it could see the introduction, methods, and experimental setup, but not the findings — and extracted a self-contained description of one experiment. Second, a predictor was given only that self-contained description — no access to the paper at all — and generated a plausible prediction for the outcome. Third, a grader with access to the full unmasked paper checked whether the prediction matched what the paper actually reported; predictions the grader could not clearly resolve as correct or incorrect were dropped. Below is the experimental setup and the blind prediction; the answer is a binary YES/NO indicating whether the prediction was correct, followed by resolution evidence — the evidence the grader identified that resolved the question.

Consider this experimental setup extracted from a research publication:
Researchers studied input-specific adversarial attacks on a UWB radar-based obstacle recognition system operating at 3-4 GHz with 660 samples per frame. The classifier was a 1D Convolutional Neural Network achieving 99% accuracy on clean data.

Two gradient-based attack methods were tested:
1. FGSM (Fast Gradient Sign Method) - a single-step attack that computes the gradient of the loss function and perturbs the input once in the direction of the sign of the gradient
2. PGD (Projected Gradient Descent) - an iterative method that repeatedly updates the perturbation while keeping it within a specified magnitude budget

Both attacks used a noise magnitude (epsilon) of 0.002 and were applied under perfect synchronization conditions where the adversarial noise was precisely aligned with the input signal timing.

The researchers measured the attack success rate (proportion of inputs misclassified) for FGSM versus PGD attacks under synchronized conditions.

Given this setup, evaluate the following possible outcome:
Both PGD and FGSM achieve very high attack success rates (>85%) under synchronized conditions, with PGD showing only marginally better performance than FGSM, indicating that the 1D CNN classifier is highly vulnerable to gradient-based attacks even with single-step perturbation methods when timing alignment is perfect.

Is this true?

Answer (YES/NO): NO